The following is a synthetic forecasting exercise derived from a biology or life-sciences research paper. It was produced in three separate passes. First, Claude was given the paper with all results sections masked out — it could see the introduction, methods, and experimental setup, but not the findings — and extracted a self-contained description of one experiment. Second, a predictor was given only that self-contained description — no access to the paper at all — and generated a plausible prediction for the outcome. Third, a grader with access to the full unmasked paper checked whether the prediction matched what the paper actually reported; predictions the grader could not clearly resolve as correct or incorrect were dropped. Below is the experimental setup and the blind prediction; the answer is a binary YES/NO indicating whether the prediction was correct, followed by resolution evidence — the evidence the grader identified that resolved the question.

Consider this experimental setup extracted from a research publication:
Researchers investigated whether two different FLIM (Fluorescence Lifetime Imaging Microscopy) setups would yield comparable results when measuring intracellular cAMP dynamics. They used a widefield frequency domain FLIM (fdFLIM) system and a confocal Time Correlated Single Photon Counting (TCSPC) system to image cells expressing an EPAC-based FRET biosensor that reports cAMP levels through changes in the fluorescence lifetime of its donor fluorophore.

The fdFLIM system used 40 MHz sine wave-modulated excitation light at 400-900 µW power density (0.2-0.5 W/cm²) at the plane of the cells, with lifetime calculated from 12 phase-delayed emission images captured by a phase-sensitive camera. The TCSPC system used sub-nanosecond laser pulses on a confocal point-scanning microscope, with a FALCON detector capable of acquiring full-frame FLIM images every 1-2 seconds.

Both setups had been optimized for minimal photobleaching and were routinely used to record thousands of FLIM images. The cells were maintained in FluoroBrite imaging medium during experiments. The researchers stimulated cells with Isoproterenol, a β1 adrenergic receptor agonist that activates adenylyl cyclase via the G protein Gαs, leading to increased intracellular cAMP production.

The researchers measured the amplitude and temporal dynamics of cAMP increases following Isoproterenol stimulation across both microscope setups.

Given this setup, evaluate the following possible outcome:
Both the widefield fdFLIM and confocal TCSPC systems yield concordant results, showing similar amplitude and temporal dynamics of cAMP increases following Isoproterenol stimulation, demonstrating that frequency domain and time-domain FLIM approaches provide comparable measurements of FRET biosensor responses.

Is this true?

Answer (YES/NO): NO